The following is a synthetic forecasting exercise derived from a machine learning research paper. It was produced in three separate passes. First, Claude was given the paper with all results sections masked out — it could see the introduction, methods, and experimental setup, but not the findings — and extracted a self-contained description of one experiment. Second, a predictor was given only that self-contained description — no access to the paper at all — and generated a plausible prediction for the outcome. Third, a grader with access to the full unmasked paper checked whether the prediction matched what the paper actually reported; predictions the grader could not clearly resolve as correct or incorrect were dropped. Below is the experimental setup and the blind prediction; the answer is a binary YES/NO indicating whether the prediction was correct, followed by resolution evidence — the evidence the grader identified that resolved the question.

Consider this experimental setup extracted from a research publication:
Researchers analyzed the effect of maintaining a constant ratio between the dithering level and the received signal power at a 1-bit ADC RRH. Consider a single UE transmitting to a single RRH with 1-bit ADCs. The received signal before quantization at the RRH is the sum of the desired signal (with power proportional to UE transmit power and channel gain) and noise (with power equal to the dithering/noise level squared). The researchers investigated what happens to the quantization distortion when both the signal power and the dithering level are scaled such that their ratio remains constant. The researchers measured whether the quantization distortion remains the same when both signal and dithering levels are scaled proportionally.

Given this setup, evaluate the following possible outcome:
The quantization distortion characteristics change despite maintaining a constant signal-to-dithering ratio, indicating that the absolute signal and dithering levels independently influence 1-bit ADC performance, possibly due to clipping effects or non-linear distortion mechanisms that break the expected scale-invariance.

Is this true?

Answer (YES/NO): NO